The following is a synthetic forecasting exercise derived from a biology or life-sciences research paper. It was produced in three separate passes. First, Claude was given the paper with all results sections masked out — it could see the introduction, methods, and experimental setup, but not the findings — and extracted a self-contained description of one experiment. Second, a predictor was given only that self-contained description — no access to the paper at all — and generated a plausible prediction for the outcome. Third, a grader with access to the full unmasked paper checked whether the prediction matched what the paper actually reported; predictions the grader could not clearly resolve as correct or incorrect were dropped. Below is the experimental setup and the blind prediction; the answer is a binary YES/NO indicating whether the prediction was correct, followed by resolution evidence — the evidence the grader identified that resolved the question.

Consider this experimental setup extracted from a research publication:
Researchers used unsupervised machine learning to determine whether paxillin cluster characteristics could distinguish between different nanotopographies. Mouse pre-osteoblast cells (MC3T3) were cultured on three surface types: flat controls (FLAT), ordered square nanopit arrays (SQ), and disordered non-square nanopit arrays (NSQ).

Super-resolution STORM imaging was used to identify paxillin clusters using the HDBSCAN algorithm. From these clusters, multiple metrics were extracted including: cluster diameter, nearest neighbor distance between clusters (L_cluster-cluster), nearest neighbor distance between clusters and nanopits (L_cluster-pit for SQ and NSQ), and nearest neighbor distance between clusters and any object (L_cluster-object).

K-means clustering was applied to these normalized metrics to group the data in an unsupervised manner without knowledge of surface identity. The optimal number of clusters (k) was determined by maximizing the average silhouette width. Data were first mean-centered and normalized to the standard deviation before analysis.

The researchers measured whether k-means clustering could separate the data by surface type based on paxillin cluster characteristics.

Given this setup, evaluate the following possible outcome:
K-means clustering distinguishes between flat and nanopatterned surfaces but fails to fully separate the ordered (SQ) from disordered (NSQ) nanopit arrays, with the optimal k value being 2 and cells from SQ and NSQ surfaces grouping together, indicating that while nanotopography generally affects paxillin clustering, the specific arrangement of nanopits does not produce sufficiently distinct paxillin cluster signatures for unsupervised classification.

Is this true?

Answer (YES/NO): NO